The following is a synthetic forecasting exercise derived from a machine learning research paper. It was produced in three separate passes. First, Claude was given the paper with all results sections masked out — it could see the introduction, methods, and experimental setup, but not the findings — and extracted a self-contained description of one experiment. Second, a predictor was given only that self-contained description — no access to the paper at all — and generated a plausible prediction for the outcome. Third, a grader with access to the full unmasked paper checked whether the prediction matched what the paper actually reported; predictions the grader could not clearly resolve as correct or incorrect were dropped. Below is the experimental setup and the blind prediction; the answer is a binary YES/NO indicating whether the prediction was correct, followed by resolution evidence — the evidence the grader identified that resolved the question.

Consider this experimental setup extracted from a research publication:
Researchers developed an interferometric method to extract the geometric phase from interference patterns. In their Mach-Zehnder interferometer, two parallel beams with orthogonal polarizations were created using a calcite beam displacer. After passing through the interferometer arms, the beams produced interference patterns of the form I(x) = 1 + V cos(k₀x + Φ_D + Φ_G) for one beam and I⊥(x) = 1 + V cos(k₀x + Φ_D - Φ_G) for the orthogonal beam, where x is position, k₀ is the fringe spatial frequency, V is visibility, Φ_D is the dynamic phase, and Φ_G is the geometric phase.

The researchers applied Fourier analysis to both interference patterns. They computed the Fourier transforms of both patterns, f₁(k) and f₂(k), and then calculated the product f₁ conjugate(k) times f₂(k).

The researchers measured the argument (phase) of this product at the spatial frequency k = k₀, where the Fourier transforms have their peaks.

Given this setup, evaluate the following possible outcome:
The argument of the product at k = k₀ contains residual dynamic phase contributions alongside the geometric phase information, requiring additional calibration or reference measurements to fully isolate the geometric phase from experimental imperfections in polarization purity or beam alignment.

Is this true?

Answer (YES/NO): NO